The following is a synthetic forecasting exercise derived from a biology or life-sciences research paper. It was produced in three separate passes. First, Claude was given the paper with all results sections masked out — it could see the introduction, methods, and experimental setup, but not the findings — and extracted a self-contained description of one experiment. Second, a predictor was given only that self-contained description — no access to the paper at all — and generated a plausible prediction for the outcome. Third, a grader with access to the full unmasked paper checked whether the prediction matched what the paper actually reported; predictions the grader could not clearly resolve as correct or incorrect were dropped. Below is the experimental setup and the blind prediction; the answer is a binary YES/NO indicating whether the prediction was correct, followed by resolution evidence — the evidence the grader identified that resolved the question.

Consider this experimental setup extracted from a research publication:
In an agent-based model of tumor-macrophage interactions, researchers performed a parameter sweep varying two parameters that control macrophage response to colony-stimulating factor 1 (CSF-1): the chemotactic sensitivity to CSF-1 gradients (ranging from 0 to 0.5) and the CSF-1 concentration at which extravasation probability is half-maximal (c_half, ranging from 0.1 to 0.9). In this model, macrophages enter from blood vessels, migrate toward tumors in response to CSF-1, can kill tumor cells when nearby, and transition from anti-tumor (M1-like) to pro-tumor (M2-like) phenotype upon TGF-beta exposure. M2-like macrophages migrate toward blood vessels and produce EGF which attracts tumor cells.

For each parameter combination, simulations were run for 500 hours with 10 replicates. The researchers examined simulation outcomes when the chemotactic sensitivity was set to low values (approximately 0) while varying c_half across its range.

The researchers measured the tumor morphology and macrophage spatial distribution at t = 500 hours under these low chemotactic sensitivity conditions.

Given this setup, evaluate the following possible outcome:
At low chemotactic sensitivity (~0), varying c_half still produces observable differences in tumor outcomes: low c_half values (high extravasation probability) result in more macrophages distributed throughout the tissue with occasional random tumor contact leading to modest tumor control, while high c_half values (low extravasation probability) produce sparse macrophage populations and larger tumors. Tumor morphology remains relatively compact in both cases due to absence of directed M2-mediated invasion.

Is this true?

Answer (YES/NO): YES